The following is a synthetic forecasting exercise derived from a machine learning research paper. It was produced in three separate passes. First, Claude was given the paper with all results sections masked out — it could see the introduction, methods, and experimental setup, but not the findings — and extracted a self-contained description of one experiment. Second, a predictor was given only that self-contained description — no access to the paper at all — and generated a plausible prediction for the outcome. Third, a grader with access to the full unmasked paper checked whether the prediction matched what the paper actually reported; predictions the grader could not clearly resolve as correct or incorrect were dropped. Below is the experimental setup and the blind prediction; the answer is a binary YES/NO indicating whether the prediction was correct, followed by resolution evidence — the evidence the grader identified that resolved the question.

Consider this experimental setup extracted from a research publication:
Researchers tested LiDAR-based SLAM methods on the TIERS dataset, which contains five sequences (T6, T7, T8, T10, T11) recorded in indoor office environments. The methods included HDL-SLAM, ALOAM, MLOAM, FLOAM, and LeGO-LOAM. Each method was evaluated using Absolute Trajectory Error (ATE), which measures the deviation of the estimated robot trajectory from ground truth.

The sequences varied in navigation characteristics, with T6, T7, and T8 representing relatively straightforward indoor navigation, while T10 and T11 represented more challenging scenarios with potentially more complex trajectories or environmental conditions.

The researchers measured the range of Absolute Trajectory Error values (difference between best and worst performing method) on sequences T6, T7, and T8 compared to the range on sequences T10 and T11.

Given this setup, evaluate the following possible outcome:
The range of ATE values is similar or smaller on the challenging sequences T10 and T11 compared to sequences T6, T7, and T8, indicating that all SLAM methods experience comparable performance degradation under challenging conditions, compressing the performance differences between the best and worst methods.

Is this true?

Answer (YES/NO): NO